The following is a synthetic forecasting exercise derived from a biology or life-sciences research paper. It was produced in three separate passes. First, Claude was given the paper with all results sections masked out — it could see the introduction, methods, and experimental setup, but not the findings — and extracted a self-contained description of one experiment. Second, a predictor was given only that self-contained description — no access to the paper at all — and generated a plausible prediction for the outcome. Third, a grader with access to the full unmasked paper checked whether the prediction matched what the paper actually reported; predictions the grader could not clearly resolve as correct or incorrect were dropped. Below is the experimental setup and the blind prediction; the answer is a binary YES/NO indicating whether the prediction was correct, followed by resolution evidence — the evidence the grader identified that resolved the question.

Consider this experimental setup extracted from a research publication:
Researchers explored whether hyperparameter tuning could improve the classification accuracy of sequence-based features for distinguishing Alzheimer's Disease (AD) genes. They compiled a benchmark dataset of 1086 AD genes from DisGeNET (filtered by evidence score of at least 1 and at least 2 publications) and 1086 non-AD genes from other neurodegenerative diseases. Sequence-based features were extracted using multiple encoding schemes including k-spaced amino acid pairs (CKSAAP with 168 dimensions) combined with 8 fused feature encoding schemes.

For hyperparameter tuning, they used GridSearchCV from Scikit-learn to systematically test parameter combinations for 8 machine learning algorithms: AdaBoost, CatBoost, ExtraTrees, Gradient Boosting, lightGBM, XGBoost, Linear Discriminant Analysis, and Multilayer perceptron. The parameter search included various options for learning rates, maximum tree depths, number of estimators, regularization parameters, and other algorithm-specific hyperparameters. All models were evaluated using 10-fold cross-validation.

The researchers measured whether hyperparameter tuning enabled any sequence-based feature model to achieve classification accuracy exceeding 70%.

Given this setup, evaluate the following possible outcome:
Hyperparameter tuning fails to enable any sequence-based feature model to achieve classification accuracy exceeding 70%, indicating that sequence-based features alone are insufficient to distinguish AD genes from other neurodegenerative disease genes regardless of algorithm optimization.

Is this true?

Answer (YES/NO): YES